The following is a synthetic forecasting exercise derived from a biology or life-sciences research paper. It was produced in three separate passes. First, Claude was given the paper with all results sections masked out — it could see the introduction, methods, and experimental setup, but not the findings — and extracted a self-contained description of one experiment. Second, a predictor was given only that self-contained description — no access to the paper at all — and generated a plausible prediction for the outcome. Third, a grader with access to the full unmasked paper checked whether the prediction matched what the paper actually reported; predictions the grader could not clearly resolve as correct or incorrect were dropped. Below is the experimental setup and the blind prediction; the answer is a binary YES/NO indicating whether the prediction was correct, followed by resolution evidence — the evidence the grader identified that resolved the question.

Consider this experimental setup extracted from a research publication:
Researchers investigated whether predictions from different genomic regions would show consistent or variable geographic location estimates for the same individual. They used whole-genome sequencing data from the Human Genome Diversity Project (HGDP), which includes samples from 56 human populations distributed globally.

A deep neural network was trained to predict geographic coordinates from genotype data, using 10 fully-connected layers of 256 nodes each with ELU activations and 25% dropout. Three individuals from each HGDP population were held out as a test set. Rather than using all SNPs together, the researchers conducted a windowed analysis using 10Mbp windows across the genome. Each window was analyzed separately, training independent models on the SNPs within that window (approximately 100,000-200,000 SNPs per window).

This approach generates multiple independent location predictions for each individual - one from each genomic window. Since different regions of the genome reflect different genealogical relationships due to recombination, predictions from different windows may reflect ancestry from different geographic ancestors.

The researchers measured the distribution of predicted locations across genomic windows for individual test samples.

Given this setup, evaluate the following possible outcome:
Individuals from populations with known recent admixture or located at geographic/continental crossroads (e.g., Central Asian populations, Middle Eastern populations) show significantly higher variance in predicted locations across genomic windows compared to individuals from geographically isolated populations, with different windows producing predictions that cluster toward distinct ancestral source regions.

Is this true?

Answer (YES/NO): YES